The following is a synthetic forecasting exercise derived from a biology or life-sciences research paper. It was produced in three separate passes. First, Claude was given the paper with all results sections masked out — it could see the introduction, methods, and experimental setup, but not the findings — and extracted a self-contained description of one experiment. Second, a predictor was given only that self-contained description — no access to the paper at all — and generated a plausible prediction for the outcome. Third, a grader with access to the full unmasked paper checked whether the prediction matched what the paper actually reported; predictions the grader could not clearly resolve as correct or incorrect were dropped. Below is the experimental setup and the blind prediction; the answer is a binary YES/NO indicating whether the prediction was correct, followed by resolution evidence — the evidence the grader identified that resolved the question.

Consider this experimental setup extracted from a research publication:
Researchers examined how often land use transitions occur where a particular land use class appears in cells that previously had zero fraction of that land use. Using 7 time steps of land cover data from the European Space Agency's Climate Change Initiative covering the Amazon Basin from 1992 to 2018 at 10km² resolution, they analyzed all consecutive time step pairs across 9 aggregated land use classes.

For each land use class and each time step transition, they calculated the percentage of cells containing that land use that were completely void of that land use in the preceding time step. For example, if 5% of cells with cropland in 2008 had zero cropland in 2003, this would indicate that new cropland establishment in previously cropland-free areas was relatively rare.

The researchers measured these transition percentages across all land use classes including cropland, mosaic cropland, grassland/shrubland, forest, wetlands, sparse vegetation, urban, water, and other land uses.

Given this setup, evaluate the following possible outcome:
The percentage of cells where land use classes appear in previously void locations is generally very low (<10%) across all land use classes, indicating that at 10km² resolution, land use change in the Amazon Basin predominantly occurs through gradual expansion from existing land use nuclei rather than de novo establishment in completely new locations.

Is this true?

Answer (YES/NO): YES